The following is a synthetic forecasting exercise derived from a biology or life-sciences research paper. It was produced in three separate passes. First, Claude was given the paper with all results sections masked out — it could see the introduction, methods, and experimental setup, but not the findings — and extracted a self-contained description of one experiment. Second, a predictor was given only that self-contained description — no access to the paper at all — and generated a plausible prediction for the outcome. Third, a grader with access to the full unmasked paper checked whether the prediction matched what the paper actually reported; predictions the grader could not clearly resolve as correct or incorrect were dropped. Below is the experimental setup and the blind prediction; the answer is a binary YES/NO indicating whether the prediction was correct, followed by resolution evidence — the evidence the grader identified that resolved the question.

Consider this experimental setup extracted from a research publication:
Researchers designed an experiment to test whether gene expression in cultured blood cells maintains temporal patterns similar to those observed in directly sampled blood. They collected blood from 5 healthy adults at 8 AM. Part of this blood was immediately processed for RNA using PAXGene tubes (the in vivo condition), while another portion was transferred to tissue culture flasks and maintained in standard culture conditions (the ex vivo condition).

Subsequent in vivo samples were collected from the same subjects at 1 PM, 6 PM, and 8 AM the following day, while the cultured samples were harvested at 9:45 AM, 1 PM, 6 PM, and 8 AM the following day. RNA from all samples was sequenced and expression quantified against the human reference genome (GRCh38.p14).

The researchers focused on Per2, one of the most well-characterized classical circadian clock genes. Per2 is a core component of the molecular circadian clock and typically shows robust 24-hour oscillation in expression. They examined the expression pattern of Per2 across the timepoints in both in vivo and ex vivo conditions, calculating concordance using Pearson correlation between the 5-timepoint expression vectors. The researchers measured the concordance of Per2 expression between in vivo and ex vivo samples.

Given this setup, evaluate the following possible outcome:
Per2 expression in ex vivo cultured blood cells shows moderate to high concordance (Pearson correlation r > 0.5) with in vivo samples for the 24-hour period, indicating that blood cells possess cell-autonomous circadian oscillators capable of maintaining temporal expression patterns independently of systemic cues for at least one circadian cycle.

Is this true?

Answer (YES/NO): NO